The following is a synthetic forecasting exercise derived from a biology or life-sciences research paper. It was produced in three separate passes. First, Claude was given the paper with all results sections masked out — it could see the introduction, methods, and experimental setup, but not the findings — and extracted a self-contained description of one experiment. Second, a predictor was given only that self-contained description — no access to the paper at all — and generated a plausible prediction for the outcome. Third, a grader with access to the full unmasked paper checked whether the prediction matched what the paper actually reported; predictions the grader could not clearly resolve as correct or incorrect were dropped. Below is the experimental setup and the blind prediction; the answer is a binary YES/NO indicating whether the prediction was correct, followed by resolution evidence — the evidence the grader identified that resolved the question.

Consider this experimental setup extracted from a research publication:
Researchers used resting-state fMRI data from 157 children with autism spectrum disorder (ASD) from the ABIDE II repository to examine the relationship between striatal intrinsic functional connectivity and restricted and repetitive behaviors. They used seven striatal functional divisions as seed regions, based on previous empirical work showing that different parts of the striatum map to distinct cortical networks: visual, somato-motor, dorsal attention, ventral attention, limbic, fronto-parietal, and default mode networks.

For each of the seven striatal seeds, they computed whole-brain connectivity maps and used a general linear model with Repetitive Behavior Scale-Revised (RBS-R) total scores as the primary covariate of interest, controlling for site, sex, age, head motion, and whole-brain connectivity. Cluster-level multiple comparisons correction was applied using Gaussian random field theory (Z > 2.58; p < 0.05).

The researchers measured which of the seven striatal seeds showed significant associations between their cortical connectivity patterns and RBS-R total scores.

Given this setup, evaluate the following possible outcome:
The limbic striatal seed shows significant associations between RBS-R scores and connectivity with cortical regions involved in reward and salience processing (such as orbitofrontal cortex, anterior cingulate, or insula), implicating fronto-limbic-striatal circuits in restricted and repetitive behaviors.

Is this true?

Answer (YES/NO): NO